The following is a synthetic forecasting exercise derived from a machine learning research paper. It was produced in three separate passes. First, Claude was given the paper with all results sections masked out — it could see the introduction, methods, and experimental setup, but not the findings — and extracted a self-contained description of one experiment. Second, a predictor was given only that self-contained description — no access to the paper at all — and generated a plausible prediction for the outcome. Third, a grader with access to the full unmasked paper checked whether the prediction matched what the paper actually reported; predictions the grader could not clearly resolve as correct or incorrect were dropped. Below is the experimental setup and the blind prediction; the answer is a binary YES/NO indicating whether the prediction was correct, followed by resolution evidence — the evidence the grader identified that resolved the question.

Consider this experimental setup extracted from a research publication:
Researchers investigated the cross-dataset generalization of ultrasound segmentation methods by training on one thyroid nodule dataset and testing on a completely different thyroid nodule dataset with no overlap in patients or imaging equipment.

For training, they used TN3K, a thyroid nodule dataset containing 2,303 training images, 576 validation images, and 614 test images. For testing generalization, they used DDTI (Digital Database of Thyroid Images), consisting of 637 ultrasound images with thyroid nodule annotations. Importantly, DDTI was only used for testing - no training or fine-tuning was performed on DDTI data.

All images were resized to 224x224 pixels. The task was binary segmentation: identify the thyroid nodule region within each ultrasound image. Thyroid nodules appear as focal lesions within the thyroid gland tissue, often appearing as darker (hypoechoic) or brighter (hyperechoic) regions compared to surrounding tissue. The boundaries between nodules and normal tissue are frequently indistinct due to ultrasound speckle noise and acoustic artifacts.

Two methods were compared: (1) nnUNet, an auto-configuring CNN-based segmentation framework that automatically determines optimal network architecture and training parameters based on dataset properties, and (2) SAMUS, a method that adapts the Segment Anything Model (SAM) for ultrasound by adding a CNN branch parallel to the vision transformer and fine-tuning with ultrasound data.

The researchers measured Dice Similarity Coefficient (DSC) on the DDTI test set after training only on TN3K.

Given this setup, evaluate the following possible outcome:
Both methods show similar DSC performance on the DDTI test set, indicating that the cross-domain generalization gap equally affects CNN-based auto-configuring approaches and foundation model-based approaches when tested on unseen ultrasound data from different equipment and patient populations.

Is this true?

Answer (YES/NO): NO